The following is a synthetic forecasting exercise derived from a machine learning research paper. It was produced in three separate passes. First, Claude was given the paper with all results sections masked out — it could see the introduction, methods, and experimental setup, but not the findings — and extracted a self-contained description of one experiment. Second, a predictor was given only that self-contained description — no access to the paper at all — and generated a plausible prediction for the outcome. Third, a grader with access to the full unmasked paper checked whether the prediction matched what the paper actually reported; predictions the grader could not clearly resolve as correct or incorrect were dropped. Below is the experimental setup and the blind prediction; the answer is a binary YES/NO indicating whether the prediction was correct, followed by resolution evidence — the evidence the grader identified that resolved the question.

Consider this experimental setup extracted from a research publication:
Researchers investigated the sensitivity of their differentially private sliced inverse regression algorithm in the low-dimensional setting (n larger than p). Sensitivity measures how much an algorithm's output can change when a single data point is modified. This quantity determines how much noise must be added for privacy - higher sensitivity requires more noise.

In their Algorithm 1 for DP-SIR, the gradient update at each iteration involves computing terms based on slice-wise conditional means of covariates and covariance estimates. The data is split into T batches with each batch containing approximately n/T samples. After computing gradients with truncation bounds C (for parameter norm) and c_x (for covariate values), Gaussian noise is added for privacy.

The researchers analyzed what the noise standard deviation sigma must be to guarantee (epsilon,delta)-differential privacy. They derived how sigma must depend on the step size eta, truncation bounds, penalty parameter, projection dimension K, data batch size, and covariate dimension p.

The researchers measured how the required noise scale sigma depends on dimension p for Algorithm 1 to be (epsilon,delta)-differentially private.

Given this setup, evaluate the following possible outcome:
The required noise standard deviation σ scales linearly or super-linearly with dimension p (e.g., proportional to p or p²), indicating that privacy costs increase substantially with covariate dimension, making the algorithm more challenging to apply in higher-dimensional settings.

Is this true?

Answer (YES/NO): NO